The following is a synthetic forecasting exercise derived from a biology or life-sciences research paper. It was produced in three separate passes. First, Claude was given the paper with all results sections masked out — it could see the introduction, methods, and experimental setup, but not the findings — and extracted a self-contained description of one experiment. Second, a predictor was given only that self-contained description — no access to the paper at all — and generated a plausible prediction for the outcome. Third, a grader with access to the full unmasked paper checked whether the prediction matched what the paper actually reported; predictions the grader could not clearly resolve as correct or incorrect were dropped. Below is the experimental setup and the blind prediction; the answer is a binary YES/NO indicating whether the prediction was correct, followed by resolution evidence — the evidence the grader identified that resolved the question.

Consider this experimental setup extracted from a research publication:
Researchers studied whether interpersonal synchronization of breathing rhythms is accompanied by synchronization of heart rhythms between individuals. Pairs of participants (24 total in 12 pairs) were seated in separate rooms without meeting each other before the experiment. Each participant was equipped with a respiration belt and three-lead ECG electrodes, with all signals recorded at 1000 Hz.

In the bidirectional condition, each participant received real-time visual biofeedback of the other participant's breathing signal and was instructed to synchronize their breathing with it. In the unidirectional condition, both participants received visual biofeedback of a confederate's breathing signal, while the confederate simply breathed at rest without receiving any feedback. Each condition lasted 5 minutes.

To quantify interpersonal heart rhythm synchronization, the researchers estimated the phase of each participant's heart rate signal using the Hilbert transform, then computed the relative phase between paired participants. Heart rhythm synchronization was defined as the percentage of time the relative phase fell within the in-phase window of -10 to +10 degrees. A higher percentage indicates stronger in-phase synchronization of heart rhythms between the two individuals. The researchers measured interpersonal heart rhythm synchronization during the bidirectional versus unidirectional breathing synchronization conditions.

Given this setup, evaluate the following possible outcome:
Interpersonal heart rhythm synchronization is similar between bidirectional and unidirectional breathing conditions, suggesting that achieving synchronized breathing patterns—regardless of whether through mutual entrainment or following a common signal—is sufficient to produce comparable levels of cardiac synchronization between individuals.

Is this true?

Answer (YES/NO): NO